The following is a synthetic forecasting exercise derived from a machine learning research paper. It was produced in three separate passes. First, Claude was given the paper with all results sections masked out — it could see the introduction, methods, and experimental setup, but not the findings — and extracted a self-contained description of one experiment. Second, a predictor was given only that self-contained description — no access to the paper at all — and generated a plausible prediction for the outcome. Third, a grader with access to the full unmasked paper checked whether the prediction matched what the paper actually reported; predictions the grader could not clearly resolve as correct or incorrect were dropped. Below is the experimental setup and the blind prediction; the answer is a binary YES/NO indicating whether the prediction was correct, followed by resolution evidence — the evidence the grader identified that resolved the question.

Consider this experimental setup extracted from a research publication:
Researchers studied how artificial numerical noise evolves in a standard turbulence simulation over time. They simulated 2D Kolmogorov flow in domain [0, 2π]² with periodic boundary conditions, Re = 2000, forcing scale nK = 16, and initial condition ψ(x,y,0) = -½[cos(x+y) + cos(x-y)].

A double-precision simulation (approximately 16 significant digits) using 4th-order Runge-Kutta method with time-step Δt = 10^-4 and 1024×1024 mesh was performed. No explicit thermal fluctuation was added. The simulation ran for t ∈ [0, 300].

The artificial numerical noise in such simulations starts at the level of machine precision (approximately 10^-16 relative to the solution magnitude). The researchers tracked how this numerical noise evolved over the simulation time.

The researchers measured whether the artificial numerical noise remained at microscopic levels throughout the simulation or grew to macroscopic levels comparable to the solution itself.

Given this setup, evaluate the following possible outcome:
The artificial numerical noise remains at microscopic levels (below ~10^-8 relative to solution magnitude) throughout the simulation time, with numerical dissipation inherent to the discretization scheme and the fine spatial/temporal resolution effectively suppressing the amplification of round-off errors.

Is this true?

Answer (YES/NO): NO